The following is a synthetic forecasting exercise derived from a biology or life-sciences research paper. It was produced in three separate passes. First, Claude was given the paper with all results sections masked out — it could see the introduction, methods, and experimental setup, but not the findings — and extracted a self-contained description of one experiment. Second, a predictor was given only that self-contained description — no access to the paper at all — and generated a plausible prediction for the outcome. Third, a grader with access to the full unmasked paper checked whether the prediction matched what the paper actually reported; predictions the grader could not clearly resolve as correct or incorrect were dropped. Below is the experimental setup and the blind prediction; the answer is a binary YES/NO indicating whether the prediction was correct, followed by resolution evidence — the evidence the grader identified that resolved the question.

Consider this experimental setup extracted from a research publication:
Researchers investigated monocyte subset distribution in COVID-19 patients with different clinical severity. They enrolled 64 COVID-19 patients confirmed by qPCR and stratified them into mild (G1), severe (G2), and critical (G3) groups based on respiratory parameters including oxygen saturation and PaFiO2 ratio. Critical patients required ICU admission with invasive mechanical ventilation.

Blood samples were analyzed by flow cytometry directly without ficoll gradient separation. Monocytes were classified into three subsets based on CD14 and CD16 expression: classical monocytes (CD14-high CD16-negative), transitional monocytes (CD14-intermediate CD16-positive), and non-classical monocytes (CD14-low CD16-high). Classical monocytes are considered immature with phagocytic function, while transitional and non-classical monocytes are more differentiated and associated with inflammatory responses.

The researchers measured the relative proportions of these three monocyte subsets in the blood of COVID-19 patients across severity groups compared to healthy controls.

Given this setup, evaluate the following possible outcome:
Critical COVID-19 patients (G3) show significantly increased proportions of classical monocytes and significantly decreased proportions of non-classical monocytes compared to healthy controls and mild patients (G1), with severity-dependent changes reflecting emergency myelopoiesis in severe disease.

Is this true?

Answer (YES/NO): NO